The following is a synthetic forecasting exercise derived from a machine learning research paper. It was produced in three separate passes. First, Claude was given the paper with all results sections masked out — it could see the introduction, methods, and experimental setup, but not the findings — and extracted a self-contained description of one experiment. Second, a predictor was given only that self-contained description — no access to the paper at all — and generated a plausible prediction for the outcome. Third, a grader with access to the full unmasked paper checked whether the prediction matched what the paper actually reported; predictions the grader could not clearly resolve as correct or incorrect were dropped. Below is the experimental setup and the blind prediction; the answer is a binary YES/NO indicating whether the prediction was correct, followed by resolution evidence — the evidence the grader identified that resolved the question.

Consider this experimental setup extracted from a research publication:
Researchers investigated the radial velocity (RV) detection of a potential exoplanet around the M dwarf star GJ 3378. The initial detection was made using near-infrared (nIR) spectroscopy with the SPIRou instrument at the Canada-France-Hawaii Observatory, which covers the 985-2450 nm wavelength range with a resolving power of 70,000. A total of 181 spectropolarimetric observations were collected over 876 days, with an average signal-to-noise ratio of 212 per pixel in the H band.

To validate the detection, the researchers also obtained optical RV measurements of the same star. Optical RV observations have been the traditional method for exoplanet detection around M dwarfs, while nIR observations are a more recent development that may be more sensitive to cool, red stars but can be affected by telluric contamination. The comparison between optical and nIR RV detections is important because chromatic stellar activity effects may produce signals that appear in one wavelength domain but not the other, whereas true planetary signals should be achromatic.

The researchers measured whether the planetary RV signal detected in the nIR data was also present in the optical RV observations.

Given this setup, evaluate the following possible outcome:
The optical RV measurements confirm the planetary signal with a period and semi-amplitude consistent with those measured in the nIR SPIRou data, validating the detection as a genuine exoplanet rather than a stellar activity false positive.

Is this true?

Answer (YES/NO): NO